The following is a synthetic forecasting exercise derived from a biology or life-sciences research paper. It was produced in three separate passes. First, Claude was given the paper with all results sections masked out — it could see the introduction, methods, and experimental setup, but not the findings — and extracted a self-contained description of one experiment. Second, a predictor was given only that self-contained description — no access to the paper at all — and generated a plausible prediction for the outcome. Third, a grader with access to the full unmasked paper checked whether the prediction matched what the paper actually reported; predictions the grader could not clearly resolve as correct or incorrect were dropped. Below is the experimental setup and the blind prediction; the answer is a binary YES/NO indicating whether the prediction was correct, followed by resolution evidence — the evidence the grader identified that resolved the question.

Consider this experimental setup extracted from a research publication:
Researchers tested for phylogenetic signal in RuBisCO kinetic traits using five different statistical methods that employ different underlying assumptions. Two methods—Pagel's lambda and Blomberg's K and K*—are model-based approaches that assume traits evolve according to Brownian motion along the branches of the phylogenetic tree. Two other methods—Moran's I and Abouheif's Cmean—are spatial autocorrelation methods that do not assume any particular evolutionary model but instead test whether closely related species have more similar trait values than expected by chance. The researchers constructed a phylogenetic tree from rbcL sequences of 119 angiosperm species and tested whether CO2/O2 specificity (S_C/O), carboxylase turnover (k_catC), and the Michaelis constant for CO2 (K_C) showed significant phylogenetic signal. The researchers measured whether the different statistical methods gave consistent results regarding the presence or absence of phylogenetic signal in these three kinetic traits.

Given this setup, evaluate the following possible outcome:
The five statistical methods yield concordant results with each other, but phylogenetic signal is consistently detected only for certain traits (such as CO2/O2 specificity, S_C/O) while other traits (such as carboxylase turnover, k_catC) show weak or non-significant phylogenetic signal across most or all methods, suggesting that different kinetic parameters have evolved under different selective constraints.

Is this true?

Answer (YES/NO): NO